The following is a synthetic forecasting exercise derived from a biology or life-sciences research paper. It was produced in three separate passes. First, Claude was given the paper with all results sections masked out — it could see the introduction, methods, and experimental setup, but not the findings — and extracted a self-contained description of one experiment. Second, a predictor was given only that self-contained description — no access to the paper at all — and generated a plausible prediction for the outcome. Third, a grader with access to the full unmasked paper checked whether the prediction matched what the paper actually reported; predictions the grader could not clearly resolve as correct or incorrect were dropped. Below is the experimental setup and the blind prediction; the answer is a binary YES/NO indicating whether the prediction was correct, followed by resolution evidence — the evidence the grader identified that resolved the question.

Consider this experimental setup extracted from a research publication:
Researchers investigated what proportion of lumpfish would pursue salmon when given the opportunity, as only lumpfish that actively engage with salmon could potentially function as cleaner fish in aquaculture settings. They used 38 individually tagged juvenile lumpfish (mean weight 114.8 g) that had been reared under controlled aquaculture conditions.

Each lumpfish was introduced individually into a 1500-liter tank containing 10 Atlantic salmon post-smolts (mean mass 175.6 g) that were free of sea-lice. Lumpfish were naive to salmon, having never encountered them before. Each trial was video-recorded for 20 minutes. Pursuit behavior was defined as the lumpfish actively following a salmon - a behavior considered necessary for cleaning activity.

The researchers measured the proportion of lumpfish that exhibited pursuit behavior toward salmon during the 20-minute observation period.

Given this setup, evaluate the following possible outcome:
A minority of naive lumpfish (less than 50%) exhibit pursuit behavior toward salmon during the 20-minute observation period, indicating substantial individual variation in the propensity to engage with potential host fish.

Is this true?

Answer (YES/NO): YES